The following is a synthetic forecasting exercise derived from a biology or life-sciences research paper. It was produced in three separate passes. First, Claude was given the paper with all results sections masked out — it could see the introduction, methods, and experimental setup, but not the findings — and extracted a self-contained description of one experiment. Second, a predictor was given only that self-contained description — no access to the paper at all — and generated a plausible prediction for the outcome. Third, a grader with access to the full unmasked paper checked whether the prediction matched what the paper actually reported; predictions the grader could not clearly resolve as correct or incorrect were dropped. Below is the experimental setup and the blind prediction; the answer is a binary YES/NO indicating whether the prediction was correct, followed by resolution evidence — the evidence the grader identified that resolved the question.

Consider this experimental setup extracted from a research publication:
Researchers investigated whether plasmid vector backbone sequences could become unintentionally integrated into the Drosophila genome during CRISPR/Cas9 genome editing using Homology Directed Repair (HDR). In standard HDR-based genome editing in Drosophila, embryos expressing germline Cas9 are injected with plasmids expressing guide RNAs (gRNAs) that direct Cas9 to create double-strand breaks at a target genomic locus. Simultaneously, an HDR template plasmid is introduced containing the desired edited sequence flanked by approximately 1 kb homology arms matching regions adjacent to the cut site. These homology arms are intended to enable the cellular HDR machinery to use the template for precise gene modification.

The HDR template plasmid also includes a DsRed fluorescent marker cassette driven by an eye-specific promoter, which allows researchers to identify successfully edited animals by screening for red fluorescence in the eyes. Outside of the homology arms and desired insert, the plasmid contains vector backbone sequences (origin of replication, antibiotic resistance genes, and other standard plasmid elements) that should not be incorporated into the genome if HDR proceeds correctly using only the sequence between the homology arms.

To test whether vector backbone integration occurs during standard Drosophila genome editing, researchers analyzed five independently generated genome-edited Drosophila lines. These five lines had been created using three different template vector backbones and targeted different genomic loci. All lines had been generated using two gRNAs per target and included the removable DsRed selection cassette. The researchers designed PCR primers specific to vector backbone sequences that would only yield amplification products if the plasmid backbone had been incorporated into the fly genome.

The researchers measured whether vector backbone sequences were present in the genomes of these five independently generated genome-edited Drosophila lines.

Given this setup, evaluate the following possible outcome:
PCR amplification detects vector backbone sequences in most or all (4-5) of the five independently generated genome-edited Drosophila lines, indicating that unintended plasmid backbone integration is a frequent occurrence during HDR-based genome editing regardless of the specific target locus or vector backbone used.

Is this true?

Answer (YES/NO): YES